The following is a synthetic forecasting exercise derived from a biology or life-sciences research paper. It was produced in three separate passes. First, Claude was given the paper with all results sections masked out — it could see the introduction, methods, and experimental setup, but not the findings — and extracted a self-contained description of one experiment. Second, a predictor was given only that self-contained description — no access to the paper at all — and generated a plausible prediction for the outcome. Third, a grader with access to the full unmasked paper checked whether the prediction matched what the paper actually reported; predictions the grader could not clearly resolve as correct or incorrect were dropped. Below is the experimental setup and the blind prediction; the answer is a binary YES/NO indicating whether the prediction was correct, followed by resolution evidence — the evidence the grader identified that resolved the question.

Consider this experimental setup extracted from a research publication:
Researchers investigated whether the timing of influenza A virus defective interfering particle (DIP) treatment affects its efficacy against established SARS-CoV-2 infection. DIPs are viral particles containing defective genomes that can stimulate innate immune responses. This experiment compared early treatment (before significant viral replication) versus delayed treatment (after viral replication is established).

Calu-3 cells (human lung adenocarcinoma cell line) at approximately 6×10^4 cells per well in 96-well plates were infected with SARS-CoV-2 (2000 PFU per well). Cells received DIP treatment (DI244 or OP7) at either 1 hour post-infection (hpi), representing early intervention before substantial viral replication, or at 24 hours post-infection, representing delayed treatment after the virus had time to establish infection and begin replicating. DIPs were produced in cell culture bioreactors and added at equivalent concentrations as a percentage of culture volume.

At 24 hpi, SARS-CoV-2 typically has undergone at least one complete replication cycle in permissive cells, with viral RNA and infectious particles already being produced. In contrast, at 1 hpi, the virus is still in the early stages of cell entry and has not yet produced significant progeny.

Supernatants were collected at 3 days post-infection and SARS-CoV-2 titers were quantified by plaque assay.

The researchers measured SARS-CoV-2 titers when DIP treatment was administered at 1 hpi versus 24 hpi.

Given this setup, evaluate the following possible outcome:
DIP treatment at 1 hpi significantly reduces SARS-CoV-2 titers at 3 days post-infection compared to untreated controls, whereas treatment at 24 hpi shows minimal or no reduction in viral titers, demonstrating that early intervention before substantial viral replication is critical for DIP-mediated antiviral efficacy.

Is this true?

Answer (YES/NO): NO